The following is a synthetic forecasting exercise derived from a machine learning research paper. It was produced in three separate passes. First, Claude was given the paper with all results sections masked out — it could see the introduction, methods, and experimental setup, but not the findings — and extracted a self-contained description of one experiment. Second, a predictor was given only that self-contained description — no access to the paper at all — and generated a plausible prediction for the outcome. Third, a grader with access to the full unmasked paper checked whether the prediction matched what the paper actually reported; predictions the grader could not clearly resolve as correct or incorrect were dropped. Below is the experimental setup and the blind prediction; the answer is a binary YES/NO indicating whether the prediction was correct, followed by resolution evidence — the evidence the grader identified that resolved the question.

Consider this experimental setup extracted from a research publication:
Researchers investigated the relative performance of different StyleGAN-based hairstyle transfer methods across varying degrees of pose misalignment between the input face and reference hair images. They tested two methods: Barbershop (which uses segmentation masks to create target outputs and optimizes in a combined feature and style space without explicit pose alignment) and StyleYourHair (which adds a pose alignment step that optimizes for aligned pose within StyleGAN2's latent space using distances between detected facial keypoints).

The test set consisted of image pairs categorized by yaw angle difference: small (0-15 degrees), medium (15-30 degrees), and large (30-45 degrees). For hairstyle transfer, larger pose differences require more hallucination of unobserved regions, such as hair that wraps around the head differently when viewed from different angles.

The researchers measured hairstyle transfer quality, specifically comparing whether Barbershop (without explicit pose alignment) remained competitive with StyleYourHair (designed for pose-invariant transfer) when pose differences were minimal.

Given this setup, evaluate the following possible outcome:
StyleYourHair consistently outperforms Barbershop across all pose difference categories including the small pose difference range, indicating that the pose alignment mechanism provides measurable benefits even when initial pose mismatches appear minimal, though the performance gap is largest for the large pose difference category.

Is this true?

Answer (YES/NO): NO